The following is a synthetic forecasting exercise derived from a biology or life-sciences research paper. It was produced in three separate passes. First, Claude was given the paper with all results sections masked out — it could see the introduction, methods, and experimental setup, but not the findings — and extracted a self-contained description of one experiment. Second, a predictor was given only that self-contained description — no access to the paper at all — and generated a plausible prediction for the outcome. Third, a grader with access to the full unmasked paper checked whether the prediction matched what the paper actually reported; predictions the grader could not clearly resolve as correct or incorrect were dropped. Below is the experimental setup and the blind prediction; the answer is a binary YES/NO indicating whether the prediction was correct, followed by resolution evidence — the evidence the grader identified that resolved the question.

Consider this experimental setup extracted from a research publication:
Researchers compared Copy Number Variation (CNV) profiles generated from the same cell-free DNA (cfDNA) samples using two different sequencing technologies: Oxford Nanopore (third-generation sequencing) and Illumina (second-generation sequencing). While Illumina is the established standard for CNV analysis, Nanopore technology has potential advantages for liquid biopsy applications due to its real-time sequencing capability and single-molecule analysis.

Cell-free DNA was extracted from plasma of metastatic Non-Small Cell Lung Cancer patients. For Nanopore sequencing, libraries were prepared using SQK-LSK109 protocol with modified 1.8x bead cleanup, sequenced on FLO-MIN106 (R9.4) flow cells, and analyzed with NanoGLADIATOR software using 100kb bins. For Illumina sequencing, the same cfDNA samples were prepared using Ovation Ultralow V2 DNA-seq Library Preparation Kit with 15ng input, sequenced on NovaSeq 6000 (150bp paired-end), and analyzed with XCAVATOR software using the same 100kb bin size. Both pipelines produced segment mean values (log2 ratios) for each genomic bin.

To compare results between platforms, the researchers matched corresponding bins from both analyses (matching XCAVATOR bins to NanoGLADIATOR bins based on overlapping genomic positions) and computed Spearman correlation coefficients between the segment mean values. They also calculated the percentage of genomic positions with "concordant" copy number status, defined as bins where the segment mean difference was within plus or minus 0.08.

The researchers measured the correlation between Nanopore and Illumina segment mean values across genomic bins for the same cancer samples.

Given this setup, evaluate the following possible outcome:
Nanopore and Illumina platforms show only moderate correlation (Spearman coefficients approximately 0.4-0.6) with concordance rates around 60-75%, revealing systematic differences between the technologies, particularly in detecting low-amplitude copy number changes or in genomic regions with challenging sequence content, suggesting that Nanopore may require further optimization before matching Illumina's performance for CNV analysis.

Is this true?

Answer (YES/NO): NO